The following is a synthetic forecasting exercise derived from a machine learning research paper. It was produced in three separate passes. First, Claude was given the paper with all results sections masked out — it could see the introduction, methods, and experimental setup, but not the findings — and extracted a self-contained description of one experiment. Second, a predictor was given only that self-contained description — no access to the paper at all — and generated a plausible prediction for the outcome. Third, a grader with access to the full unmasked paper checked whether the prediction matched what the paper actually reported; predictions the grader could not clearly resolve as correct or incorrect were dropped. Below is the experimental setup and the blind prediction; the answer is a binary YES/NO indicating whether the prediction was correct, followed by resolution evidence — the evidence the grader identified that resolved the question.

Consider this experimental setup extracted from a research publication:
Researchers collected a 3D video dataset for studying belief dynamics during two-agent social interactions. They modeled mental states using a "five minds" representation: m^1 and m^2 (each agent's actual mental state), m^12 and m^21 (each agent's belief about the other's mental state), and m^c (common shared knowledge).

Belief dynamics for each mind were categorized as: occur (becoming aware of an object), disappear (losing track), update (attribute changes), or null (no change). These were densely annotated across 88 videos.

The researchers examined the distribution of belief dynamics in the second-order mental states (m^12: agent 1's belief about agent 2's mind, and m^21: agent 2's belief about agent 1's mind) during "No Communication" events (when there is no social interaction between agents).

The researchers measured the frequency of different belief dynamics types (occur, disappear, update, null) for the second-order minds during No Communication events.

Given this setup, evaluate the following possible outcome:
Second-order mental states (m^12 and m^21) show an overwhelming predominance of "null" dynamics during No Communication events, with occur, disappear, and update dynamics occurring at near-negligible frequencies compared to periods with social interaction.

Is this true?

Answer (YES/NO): YES